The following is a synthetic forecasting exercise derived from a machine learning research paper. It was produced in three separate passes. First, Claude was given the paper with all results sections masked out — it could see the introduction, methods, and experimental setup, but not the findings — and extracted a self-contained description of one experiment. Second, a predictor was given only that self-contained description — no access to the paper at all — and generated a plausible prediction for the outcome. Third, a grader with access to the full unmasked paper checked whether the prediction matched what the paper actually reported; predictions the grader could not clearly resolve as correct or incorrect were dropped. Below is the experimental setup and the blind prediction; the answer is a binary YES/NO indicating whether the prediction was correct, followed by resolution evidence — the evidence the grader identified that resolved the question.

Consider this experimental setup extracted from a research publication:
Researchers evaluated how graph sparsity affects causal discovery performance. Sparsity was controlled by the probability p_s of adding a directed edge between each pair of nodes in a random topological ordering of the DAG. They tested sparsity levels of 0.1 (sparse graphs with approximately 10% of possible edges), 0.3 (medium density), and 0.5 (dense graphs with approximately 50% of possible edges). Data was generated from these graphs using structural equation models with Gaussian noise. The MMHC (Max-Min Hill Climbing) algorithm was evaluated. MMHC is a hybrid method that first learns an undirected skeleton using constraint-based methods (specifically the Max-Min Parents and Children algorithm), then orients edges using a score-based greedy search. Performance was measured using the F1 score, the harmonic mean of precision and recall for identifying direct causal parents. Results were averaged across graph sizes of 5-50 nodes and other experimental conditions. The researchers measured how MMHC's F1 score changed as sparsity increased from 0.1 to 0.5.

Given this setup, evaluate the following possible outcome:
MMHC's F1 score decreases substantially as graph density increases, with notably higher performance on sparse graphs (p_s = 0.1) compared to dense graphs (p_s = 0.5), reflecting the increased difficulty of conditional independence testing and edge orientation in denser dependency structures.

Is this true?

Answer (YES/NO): YES